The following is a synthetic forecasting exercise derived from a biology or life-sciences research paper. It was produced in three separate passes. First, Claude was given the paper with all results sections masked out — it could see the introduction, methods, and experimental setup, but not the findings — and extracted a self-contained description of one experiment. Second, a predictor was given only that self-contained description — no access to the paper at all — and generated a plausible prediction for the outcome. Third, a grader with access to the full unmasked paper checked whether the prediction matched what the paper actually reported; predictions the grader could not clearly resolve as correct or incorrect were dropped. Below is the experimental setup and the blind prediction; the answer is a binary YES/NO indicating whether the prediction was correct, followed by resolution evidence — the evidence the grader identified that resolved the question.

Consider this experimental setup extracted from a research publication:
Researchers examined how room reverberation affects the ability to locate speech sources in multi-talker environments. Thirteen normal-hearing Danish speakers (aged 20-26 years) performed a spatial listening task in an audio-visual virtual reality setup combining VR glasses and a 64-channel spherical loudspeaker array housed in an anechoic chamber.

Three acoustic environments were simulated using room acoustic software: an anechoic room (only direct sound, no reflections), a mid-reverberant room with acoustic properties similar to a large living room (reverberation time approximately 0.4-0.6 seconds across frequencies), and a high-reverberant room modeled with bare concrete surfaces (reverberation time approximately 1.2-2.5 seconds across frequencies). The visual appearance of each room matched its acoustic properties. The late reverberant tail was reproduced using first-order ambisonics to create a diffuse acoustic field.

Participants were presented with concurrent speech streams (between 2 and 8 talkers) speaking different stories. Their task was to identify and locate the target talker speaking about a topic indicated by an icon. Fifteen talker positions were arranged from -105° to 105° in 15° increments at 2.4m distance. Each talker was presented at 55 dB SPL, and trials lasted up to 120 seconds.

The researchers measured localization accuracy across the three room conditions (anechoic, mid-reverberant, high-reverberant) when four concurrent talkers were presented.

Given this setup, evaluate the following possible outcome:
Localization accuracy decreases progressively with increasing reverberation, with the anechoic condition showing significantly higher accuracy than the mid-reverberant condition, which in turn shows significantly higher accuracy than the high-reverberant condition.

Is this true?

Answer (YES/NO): NO